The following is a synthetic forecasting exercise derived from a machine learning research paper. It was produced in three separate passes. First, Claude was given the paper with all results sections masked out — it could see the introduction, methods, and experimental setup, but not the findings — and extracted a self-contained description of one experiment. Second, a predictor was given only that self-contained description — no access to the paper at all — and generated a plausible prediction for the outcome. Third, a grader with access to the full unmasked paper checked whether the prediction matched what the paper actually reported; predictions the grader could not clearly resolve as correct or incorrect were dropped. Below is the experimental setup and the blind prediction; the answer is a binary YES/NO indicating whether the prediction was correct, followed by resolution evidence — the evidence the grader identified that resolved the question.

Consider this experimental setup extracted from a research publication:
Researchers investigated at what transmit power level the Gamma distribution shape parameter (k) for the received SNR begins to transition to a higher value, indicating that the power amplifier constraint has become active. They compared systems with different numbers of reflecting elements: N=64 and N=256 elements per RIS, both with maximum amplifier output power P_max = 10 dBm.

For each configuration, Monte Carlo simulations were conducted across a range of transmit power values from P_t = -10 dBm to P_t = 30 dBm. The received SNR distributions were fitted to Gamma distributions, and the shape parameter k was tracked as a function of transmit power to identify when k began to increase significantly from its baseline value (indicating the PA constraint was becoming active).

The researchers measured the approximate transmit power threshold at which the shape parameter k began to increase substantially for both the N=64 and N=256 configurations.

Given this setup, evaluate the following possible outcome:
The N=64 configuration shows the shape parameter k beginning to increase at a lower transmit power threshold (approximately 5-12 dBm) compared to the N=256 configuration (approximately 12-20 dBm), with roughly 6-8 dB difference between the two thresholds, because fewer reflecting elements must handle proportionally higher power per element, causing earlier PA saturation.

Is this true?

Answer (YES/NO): NO